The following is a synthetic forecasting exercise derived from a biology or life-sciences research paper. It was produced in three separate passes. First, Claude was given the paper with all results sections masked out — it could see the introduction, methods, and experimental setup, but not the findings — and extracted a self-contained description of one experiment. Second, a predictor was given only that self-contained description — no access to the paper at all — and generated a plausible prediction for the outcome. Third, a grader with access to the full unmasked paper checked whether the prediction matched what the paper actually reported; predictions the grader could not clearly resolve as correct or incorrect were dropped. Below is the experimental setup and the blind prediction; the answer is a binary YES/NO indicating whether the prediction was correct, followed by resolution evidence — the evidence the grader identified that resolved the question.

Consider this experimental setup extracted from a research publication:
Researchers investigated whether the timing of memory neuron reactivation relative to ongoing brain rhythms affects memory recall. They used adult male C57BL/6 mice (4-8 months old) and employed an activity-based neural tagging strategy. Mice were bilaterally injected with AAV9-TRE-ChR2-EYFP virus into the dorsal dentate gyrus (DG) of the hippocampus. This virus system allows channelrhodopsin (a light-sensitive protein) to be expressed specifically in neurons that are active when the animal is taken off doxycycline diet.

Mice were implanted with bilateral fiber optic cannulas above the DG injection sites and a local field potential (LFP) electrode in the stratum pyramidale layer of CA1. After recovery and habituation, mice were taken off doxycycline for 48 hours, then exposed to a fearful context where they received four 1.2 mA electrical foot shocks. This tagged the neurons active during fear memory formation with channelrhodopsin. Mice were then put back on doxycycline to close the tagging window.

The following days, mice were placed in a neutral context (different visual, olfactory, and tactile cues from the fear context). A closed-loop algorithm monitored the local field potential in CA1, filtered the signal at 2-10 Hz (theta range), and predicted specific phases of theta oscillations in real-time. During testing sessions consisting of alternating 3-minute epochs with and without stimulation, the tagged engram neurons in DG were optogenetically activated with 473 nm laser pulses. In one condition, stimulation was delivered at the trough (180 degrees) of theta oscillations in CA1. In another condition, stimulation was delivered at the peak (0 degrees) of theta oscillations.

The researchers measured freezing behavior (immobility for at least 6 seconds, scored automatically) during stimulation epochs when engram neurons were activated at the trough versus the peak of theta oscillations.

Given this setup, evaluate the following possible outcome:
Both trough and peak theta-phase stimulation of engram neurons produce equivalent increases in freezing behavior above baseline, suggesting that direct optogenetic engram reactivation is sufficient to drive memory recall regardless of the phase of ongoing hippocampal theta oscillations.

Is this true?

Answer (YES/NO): NO